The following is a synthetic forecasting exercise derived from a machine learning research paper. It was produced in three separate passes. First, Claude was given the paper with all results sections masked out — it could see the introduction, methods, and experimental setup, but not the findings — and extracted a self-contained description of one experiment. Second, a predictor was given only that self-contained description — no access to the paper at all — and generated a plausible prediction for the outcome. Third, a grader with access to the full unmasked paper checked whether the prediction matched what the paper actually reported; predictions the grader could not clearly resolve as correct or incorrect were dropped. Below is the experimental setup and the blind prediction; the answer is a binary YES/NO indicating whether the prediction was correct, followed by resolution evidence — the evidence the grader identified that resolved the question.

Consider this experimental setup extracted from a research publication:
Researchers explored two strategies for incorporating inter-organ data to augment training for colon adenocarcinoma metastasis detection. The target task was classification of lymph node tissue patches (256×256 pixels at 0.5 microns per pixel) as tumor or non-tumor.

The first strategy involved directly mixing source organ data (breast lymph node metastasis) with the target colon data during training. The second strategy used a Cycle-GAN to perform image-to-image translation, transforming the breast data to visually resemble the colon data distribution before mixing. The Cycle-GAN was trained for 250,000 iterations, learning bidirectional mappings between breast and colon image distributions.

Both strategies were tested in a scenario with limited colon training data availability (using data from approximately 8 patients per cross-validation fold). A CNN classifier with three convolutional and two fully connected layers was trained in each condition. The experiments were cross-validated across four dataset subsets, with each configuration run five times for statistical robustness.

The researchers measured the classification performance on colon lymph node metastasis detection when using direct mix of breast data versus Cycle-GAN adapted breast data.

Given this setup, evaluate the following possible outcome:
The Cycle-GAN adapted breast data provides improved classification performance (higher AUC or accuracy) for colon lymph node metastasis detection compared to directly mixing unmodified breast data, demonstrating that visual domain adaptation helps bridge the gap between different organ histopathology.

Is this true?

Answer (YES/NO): NO